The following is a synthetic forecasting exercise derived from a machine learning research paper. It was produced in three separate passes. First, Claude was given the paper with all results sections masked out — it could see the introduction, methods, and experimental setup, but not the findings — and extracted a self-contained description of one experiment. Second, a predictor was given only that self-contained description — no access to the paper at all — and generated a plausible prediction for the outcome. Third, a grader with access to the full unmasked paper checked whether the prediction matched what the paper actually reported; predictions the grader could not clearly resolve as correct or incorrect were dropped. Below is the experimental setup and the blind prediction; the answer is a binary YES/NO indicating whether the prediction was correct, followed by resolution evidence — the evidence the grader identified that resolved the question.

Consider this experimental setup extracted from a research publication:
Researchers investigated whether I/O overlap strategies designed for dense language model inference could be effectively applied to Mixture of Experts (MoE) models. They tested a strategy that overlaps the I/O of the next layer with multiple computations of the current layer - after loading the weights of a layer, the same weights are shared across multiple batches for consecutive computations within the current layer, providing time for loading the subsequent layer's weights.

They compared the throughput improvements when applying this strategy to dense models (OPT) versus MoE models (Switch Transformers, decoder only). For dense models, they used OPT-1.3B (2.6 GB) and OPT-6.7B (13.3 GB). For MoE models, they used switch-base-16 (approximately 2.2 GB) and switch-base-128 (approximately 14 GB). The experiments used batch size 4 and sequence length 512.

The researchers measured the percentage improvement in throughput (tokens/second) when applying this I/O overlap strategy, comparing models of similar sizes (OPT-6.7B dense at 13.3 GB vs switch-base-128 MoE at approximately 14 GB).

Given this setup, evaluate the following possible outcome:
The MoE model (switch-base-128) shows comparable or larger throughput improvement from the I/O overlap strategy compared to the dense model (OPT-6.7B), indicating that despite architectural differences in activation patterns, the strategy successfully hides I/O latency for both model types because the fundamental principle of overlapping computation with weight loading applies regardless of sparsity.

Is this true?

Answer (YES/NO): NO